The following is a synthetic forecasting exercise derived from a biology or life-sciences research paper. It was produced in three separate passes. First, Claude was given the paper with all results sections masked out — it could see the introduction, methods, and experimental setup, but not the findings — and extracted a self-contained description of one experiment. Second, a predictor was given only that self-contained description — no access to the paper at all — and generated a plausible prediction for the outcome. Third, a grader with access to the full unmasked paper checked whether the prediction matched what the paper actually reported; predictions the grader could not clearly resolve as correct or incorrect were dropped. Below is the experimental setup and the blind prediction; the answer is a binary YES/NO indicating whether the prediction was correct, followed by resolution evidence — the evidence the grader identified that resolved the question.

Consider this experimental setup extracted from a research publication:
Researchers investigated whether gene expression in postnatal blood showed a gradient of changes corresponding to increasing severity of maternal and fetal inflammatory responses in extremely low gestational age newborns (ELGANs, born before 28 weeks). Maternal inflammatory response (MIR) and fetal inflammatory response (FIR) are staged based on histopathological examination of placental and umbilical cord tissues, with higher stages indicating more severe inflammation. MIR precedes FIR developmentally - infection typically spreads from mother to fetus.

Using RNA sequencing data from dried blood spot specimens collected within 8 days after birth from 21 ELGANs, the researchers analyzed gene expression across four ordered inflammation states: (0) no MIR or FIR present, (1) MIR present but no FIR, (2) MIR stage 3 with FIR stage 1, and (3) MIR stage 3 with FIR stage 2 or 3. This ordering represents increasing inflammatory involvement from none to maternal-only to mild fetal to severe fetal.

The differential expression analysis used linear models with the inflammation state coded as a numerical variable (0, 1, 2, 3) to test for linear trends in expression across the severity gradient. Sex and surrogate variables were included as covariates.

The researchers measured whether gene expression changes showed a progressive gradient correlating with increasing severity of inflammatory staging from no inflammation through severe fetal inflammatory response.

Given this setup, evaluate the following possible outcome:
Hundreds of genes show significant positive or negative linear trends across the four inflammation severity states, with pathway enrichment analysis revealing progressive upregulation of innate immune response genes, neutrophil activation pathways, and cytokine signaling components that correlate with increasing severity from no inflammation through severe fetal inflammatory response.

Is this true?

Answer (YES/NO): NO